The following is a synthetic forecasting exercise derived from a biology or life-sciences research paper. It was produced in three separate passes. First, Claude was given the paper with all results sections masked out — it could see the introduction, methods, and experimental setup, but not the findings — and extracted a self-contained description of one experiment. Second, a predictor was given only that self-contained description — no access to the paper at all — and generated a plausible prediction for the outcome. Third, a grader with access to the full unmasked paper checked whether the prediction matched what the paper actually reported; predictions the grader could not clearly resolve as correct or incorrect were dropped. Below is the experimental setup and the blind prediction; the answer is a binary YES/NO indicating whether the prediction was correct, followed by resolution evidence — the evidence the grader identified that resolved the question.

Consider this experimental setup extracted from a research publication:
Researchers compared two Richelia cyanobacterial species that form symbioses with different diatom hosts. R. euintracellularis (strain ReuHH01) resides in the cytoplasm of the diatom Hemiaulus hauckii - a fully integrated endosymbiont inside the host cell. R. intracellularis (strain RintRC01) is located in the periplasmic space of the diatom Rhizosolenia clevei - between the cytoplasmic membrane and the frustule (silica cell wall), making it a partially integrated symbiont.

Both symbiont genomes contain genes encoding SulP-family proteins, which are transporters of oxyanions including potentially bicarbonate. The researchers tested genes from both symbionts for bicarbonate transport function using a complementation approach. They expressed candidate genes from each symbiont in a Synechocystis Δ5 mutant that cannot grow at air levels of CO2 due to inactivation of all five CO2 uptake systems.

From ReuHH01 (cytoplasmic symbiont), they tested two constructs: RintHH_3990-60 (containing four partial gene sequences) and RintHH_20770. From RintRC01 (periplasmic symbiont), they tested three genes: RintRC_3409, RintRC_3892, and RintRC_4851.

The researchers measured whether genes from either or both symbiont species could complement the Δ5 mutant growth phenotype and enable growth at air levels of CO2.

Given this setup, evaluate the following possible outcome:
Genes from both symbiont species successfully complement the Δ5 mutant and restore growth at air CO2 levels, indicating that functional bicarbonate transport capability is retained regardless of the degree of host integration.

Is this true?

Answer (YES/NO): NO